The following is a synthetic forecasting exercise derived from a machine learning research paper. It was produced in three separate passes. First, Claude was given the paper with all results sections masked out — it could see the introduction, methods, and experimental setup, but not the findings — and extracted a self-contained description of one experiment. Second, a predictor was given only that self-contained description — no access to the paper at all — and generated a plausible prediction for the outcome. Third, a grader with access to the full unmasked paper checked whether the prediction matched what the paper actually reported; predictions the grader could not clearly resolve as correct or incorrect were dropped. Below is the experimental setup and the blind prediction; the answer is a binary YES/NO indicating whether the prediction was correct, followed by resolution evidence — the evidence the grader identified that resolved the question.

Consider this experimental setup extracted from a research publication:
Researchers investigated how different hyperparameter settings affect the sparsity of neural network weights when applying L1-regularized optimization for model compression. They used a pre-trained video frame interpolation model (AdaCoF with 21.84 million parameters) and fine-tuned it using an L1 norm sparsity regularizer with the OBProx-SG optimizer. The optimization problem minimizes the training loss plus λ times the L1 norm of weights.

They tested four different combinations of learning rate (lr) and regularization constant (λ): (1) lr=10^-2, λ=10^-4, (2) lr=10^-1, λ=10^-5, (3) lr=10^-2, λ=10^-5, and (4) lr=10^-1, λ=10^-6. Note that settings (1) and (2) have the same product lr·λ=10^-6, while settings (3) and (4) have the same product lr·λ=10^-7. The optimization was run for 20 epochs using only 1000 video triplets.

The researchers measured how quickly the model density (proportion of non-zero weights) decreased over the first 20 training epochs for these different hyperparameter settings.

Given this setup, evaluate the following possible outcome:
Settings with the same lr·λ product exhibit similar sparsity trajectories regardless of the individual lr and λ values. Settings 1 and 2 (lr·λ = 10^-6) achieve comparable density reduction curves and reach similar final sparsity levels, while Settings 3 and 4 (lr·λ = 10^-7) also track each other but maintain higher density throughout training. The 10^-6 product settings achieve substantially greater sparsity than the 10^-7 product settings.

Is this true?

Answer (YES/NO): YES